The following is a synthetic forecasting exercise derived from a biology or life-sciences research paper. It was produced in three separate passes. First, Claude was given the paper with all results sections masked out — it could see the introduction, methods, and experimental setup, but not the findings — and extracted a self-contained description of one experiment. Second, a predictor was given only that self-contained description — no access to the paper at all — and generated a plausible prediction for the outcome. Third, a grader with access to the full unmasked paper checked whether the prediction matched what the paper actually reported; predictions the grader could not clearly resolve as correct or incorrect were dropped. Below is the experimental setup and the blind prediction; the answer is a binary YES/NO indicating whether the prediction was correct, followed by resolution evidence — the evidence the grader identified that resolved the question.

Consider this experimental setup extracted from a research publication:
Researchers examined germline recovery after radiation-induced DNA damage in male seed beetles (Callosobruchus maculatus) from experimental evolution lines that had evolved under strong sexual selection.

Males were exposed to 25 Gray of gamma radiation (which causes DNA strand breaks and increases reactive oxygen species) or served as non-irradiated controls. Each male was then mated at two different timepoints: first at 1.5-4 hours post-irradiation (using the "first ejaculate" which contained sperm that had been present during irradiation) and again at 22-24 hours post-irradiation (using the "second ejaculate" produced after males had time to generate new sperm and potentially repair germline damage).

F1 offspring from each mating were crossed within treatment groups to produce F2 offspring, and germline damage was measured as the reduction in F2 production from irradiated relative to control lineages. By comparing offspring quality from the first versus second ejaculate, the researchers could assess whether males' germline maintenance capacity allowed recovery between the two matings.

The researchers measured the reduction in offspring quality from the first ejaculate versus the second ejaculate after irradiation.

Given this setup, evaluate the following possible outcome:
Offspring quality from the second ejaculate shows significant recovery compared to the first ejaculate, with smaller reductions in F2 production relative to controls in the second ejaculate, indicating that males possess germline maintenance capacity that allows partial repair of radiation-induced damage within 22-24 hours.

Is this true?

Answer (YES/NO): NO